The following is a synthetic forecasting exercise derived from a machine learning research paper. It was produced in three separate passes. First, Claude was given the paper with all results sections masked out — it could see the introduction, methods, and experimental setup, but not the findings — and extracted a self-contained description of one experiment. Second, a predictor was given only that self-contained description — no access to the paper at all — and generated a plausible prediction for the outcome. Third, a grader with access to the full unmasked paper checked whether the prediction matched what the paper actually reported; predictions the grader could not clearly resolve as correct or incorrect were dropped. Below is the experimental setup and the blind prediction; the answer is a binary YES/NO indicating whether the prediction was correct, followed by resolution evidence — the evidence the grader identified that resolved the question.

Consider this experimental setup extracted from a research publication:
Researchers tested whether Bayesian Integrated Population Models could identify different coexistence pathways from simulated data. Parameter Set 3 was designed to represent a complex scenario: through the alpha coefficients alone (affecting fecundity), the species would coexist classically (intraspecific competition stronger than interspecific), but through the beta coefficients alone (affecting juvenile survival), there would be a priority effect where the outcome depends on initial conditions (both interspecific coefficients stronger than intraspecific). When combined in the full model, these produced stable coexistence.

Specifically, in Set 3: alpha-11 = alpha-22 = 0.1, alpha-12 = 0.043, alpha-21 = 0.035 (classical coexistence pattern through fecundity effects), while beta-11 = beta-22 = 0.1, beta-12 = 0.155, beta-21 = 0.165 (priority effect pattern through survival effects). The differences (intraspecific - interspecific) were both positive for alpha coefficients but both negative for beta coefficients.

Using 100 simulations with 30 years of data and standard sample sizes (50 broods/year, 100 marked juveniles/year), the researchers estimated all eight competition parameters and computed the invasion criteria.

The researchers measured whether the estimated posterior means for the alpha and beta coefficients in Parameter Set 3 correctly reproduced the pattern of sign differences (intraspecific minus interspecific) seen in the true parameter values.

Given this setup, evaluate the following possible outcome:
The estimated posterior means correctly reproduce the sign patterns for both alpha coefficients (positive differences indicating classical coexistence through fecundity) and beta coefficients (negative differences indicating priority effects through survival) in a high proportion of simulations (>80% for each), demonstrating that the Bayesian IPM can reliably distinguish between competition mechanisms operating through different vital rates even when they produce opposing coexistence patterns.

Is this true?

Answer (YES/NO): NO